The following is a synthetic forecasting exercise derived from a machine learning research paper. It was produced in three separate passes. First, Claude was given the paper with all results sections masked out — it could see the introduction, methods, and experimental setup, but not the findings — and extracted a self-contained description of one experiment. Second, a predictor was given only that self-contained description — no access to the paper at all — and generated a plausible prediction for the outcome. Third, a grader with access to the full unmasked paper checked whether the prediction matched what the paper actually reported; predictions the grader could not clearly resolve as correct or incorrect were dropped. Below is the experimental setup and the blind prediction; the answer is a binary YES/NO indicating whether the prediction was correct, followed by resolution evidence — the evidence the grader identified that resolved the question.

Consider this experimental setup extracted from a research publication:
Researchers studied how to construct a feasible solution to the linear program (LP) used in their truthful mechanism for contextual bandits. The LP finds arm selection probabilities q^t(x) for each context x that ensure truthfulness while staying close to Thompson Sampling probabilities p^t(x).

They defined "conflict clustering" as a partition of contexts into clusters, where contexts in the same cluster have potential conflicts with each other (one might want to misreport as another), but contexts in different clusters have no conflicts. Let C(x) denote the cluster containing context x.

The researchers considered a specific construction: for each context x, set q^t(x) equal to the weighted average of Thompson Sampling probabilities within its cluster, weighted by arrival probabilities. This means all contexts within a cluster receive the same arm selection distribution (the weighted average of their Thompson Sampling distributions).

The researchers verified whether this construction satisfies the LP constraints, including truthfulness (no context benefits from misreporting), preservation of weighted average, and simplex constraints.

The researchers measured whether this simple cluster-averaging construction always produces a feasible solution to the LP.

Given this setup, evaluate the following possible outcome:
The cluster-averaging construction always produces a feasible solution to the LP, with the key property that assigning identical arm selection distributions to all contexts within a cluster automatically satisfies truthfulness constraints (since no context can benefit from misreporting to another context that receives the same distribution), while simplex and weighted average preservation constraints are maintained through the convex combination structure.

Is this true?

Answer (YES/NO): YES